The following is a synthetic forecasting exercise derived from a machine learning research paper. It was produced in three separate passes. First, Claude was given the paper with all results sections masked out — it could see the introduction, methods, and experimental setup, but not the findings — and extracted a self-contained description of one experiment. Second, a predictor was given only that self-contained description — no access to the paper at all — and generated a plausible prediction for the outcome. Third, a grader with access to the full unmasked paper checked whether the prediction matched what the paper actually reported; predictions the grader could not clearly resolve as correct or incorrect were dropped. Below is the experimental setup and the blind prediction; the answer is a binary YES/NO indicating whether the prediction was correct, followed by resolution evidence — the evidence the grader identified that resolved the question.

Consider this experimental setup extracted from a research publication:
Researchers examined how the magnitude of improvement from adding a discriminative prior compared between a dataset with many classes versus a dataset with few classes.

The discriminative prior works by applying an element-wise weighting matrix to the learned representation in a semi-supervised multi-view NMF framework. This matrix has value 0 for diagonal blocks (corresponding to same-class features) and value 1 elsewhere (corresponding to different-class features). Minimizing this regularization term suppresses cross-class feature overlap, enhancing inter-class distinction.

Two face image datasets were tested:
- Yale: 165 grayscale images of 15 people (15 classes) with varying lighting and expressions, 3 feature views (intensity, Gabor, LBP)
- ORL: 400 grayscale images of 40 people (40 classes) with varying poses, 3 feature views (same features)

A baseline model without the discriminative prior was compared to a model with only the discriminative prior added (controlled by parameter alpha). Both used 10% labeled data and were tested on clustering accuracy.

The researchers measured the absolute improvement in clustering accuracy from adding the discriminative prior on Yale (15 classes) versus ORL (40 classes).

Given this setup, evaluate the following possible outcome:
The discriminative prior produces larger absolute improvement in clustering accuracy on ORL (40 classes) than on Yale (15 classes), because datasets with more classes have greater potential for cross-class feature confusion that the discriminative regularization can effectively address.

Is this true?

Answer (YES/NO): YES